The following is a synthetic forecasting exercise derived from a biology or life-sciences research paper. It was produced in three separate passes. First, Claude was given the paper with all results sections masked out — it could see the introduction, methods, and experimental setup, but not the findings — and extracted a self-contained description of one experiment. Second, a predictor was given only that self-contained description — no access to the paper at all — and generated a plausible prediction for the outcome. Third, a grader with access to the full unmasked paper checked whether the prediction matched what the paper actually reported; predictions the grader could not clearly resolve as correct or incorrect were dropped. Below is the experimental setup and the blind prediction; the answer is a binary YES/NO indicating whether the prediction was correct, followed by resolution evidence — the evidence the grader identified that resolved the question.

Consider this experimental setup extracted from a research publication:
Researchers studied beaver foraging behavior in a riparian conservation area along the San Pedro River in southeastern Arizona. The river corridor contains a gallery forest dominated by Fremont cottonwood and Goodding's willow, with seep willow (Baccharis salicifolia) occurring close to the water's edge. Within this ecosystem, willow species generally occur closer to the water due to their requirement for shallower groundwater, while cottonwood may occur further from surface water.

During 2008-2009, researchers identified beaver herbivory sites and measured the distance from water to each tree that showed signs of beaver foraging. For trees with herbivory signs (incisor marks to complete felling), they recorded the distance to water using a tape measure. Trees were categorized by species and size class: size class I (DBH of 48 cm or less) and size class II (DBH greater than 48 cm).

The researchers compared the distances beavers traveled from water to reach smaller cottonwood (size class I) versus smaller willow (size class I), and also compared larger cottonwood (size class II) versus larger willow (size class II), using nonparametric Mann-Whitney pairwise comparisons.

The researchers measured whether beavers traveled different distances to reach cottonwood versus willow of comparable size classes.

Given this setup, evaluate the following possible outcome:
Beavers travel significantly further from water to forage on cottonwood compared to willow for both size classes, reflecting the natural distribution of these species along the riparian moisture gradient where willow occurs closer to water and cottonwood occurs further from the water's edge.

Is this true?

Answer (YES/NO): YES